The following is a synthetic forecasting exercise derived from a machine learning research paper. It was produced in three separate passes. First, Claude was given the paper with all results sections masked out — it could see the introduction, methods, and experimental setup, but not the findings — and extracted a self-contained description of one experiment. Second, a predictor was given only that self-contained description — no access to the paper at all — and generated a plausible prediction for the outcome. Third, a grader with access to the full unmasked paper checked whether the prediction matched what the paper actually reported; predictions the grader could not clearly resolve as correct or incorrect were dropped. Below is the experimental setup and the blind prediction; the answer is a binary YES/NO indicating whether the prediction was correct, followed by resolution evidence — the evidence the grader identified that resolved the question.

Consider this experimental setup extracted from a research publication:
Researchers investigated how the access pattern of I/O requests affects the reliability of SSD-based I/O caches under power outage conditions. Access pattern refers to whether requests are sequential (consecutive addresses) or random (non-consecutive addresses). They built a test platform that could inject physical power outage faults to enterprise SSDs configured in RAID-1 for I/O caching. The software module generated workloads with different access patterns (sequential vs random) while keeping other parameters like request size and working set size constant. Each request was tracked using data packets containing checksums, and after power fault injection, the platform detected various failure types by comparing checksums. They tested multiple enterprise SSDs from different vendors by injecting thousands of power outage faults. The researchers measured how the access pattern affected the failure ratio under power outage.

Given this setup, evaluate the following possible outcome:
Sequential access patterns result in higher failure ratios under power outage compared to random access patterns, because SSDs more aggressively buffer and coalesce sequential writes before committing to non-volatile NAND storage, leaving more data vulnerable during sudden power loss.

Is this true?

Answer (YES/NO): NO